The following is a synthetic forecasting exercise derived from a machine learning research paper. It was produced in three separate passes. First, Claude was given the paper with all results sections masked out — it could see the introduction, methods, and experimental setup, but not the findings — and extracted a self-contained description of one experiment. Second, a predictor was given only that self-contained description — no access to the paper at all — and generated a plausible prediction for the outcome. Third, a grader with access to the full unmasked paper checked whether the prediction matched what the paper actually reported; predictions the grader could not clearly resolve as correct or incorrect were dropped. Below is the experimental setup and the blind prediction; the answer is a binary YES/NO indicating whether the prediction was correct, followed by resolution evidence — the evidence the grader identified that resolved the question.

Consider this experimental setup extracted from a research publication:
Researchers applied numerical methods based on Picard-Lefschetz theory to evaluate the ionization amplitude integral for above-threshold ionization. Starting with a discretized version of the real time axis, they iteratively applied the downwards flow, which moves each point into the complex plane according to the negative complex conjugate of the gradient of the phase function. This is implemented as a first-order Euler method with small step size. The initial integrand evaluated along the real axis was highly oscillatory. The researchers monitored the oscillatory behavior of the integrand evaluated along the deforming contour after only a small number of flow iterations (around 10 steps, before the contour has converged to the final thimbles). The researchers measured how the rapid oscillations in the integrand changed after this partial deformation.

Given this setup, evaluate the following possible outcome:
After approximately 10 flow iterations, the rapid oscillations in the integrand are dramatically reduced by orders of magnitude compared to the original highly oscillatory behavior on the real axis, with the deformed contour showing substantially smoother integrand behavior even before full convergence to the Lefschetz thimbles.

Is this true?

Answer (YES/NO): YES